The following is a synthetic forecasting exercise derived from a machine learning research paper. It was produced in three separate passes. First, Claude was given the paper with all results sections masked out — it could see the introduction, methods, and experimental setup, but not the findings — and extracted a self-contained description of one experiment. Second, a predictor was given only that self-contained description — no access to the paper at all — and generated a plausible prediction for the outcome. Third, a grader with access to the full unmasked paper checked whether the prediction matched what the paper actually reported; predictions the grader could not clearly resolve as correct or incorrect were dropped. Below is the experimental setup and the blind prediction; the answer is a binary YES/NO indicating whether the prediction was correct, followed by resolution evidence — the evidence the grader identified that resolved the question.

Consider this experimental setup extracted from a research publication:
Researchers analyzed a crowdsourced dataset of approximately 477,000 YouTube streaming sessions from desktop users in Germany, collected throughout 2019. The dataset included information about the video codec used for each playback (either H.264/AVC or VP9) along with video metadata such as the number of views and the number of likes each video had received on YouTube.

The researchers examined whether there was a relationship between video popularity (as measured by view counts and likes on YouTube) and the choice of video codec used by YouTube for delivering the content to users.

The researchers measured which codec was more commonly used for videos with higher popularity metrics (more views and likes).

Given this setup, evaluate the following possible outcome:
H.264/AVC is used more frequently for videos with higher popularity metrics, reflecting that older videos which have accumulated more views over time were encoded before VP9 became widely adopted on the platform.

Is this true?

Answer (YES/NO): NO